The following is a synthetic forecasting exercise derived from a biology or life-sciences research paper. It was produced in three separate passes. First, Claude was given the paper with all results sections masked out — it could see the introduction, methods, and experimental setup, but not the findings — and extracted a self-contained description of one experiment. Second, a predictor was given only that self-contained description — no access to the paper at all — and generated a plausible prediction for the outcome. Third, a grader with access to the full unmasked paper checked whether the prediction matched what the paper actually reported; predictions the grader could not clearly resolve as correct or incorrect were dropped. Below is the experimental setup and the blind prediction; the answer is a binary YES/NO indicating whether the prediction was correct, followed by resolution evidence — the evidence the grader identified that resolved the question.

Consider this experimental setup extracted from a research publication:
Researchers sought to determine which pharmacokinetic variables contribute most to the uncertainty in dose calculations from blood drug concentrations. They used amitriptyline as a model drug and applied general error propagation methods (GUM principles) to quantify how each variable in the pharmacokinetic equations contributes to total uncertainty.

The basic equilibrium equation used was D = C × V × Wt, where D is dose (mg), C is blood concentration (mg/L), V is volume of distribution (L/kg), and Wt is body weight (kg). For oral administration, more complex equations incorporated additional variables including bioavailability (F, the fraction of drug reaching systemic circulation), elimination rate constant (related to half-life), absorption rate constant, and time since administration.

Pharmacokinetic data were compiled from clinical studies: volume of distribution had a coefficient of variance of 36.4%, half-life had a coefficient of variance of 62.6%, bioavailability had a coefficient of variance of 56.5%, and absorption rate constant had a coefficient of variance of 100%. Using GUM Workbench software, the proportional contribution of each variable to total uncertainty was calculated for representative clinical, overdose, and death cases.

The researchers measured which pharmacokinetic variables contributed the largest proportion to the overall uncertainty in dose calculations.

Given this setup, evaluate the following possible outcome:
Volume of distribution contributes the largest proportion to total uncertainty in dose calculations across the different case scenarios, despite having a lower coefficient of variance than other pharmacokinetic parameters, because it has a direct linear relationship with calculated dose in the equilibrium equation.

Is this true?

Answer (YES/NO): NO